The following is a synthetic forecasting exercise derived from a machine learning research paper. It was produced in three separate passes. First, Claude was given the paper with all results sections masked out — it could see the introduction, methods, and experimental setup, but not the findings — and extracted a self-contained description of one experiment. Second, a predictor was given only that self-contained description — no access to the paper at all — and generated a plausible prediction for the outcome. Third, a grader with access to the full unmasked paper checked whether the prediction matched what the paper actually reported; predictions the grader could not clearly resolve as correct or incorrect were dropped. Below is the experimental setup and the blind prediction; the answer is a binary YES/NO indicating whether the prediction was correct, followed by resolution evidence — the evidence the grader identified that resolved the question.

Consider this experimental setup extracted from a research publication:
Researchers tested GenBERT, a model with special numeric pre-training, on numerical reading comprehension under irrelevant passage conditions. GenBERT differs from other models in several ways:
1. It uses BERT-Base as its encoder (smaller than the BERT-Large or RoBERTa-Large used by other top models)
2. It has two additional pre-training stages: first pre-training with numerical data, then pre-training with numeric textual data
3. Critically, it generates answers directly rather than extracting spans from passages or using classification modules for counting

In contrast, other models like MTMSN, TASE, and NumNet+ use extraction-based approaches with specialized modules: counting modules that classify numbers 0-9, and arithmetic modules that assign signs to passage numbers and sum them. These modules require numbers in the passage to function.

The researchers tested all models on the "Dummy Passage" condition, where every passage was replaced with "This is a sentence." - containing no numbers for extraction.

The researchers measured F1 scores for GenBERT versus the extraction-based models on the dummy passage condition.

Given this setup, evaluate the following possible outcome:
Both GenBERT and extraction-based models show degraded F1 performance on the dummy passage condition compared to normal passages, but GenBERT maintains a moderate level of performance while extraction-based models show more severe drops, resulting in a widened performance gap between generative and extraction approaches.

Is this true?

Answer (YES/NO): NO